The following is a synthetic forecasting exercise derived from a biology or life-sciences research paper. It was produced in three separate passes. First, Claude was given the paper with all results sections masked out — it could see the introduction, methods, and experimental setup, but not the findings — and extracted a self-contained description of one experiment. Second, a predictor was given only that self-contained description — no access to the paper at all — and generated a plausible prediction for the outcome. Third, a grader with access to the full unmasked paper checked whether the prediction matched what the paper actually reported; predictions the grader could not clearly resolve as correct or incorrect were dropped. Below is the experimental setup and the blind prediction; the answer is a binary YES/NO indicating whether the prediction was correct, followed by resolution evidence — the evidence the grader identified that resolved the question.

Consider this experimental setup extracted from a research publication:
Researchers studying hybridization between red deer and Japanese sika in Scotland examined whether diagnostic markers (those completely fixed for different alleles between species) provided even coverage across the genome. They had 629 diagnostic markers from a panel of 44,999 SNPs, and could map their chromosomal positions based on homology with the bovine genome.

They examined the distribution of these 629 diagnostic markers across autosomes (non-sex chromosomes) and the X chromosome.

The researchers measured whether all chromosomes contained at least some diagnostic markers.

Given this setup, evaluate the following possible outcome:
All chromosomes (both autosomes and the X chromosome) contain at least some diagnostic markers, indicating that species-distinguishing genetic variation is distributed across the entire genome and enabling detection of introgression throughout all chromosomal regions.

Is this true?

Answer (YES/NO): NO